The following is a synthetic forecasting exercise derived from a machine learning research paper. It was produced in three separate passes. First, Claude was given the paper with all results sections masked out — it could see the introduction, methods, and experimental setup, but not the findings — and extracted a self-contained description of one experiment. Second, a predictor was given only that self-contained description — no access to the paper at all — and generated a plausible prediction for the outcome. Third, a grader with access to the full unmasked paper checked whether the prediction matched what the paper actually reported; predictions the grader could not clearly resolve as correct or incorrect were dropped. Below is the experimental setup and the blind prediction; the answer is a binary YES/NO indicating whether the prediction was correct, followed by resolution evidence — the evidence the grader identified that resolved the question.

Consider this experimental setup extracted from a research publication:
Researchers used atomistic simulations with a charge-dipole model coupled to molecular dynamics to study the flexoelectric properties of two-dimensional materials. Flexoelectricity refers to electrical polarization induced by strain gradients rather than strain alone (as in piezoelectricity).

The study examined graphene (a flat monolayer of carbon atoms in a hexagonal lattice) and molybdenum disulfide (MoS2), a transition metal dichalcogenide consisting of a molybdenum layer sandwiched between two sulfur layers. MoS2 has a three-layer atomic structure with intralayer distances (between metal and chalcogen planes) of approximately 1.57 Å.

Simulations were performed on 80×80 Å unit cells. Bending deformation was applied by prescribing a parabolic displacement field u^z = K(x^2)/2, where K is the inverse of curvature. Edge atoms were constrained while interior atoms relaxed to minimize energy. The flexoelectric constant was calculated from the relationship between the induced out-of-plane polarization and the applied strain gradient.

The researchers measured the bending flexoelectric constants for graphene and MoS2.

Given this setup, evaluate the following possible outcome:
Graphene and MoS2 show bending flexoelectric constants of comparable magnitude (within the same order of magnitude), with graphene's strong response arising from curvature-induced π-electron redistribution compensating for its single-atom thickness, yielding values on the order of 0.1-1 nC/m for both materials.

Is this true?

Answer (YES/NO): NO